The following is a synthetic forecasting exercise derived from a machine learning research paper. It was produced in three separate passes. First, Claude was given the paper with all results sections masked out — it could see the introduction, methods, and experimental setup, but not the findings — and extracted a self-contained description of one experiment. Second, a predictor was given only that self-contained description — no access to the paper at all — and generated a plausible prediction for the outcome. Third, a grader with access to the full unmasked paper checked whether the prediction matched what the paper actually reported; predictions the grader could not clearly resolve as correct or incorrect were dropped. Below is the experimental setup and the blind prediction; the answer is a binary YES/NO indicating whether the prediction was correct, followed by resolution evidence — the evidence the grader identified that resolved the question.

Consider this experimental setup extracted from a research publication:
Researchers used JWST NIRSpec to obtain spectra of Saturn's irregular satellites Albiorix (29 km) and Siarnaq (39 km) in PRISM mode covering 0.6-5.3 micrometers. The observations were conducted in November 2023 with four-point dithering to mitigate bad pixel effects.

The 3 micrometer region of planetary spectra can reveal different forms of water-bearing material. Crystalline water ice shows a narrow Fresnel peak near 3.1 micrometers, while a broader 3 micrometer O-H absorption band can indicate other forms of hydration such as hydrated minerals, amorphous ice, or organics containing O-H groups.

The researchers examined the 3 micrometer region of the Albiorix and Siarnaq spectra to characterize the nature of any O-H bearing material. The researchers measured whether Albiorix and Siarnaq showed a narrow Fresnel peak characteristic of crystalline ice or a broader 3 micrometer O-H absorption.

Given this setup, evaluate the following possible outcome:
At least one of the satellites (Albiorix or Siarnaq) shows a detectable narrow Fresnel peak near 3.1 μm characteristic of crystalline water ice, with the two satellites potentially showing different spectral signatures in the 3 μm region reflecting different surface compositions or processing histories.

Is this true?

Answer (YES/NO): NO